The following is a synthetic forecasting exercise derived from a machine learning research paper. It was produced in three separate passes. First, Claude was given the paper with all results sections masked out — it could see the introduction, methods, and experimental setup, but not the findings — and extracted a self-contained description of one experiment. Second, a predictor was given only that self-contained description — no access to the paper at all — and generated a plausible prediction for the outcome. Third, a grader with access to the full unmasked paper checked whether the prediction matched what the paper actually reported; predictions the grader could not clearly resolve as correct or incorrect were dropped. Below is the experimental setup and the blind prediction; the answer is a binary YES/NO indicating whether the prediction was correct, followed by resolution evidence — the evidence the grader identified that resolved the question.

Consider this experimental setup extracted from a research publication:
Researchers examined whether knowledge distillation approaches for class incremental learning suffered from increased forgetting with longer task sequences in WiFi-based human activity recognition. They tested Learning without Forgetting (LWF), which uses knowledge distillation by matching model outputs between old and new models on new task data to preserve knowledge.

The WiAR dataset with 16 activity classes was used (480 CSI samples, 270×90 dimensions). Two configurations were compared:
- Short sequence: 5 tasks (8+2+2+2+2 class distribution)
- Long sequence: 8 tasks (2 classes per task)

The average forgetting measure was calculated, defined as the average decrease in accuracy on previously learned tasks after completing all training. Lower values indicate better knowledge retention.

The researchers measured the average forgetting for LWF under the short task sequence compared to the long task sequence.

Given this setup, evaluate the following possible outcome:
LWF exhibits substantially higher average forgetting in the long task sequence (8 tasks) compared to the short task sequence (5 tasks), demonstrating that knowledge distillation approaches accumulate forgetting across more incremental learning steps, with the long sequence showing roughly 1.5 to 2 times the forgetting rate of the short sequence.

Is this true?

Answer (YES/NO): NO